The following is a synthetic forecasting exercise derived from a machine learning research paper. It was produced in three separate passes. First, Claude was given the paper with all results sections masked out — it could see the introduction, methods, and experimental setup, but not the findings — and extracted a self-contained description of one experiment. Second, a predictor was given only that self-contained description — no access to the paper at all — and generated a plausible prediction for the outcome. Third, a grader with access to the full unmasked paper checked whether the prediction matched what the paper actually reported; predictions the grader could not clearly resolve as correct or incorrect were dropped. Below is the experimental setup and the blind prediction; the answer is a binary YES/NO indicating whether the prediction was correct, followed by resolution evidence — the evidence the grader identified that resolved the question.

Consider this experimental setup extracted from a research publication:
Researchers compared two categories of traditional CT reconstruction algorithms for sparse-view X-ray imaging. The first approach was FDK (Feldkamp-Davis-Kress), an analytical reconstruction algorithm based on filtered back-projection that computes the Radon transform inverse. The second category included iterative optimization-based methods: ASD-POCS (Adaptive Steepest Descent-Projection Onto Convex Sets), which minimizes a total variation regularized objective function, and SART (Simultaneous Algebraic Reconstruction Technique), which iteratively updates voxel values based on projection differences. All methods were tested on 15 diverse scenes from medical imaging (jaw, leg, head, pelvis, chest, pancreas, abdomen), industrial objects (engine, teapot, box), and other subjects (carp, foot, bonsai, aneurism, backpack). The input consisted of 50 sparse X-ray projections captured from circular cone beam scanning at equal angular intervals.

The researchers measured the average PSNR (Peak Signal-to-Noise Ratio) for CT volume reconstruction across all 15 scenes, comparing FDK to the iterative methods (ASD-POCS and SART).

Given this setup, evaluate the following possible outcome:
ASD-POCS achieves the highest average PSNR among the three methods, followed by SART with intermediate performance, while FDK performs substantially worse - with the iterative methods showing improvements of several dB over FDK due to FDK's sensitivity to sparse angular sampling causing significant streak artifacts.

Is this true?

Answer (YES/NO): NO